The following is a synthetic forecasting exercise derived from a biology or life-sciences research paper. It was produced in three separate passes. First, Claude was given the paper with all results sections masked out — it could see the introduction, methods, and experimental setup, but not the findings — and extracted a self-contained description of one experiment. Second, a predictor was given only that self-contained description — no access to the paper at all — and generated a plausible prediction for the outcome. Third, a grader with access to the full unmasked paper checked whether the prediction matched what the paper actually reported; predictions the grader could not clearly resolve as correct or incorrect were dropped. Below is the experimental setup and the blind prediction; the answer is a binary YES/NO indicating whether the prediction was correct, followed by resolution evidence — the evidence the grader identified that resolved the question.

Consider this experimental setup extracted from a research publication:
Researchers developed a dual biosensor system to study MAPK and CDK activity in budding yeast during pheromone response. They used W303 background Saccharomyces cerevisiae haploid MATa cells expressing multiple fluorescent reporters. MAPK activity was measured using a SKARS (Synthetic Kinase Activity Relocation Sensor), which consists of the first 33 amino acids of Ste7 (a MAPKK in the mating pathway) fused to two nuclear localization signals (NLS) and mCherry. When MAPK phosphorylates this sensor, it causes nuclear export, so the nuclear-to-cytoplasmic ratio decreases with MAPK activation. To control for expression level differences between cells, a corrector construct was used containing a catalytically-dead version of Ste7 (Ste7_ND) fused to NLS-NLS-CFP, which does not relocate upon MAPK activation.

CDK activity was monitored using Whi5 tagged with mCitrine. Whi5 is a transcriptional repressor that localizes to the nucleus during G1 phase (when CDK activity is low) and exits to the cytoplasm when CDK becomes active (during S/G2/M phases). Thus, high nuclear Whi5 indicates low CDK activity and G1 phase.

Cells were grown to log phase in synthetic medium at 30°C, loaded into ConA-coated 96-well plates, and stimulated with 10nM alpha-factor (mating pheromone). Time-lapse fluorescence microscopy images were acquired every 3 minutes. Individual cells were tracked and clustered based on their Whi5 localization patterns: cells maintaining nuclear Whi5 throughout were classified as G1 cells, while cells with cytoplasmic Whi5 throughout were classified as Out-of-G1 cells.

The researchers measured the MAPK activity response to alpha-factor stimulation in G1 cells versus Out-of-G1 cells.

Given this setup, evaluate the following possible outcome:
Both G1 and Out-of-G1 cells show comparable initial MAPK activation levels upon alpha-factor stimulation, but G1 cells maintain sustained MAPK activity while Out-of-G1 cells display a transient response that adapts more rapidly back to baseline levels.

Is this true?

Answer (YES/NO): NO